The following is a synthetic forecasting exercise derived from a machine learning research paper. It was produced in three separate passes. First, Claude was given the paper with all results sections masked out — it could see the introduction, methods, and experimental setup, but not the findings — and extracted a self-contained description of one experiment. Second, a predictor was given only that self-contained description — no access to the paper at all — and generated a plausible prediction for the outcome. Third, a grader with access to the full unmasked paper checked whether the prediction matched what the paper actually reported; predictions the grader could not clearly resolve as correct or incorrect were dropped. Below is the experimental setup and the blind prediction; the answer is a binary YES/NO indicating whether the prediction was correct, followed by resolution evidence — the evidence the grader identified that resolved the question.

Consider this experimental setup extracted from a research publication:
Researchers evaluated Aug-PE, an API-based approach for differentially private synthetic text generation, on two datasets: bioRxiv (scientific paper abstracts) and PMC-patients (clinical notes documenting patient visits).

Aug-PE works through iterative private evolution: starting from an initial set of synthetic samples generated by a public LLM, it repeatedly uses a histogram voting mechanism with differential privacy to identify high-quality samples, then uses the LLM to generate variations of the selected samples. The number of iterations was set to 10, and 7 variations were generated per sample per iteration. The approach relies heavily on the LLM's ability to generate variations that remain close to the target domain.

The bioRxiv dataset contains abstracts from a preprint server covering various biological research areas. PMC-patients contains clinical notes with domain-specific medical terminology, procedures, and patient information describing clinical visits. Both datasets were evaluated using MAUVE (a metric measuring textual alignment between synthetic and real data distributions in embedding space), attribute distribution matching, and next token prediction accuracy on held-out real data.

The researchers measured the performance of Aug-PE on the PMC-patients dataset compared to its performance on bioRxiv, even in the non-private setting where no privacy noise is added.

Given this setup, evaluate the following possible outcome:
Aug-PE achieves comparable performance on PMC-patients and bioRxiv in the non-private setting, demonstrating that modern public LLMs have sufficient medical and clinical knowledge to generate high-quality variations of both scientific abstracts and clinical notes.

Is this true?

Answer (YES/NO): NO